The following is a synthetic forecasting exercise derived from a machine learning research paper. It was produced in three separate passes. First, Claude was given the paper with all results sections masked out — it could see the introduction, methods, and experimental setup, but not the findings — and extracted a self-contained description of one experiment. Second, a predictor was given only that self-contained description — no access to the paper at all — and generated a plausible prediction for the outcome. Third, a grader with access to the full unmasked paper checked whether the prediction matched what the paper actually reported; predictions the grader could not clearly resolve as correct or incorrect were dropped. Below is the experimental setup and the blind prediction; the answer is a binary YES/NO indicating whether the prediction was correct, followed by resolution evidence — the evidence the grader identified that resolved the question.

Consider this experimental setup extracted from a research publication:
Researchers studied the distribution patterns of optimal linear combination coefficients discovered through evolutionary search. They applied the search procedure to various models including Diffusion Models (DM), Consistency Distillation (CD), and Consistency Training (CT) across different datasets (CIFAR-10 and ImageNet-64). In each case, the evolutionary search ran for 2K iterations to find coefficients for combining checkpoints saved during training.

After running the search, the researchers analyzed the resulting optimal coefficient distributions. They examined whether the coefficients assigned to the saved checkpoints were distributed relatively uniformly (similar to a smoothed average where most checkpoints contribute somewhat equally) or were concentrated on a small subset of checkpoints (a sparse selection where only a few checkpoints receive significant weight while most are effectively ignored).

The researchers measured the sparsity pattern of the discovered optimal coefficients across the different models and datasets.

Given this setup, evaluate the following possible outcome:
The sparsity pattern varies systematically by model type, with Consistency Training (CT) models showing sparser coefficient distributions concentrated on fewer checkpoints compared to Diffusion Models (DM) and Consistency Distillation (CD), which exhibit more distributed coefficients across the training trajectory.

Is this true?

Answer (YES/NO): NO